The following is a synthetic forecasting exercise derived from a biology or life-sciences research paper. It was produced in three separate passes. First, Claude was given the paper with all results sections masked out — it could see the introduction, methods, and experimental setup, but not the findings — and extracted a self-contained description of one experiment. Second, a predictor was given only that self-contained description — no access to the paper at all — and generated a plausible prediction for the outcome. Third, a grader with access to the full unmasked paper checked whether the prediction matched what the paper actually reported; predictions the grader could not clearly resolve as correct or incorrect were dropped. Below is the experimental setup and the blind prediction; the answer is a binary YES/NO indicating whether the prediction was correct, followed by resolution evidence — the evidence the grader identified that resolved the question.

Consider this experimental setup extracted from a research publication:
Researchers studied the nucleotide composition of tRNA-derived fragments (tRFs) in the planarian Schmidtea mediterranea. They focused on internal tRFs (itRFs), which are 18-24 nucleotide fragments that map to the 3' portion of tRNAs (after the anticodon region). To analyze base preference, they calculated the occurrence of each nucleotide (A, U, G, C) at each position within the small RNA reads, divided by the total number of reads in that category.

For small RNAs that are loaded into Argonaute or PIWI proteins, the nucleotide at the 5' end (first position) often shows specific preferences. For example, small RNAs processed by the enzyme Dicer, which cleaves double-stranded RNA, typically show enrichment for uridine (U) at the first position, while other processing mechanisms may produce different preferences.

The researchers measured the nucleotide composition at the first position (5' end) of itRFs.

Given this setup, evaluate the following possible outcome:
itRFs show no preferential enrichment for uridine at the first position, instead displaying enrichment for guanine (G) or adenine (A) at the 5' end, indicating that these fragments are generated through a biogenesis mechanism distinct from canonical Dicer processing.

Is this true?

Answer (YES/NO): NO